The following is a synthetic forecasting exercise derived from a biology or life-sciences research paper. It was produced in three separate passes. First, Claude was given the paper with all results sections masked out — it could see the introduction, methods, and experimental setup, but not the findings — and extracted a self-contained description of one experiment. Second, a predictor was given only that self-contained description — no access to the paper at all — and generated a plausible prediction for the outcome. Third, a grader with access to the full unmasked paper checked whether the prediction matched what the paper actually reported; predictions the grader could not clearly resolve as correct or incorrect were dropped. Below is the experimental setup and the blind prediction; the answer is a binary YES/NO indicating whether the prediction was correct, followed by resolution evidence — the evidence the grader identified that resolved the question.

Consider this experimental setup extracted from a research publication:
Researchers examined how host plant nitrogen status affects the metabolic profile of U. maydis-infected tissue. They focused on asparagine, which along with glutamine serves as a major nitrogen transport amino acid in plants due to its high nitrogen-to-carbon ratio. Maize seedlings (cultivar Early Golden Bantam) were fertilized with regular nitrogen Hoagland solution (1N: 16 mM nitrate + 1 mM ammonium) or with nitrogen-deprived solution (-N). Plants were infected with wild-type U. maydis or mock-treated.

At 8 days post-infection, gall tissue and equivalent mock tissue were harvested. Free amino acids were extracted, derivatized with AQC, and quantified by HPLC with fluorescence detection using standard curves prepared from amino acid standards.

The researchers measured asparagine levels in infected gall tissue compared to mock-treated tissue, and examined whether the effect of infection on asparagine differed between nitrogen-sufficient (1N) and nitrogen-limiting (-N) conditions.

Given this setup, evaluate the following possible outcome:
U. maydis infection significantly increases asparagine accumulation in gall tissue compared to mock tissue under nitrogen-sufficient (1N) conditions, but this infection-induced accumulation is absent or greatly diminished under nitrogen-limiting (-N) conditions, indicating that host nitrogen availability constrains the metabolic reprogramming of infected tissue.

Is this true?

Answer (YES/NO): NO